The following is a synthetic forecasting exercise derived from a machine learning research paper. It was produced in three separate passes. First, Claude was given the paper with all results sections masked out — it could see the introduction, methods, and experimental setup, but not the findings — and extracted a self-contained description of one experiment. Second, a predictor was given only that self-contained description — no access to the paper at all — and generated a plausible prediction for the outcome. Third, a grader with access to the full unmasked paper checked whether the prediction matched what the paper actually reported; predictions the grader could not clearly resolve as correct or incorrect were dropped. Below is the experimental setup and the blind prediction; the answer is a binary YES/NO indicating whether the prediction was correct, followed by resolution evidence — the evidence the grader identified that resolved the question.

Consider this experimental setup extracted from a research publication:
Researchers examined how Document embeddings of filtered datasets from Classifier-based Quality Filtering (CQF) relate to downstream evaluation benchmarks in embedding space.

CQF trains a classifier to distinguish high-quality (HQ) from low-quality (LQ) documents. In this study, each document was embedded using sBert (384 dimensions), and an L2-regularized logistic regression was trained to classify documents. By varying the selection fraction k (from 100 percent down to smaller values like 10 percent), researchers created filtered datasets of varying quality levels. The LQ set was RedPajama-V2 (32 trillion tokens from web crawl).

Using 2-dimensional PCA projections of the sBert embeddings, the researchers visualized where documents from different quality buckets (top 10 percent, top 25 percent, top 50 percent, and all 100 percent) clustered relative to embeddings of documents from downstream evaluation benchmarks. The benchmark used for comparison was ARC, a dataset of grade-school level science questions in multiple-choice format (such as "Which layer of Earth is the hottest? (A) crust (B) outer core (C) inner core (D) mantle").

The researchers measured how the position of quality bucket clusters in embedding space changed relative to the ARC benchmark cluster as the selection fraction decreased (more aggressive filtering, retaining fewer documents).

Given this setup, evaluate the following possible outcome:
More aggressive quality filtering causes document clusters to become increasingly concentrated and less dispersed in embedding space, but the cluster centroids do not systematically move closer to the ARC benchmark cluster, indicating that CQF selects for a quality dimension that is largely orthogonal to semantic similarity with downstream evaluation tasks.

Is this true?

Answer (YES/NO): NO